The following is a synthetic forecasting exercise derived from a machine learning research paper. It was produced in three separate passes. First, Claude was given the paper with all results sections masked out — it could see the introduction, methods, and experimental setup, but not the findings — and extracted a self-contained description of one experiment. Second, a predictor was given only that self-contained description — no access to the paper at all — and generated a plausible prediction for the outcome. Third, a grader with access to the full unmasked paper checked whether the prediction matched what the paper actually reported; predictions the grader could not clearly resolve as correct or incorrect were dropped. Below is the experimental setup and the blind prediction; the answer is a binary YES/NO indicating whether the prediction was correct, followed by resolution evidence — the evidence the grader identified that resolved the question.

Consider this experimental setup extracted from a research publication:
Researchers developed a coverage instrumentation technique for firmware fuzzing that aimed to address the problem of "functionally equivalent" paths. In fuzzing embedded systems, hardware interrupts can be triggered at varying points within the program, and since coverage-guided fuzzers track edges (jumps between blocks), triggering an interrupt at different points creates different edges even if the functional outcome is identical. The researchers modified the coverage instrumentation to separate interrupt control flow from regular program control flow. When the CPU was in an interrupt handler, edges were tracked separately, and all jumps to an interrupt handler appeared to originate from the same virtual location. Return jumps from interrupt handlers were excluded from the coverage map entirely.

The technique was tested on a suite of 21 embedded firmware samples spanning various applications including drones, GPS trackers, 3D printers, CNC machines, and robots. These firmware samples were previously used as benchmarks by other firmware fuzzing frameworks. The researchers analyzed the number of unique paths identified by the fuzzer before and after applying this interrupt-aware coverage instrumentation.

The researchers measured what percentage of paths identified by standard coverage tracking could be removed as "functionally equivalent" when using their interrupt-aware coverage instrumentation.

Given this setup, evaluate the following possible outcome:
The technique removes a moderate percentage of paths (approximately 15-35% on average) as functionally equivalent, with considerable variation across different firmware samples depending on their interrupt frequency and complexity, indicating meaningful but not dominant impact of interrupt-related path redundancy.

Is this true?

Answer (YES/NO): NO